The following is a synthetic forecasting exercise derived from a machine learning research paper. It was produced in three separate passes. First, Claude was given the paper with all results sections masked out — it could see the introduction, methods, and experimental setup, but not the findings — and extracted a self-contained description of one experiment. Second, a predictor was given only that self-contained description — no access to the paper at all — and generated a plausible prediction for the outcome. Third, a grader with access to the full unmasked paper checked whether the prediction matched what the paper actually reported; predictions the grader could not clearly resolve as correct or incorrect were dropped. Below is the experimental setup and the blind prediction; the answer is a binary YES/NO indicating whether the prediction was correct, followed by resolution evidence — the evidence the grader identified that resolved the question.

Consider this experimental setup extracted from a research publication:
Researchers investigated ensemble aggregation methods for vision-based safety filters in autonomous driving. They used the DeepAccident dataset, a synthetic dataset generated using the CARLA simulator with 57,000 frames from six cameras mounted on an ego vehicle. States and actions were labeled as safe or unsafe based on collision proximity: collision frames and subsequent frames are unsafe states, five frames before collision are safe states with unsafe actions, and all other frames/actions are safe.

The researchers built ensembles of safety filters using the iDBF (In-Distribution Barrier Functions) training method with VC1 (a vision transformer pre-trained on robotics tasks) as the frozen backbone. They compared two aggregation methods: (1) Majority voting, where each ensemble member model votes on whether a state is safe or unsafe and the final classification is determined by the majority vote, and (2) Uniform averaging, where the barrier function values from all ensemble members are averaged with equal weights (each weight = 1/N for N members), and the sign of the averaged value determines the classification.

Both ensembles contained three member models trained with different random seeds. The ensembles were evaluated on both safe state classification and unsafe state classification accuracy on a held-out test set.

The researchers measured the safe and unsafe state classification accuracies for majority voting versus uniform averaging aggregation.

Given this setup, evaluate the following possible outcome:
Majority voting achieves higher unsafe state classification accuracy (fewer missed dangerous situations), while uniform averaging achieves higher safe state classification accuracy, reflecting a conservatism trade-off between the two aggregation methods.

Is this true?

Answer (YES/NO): YES